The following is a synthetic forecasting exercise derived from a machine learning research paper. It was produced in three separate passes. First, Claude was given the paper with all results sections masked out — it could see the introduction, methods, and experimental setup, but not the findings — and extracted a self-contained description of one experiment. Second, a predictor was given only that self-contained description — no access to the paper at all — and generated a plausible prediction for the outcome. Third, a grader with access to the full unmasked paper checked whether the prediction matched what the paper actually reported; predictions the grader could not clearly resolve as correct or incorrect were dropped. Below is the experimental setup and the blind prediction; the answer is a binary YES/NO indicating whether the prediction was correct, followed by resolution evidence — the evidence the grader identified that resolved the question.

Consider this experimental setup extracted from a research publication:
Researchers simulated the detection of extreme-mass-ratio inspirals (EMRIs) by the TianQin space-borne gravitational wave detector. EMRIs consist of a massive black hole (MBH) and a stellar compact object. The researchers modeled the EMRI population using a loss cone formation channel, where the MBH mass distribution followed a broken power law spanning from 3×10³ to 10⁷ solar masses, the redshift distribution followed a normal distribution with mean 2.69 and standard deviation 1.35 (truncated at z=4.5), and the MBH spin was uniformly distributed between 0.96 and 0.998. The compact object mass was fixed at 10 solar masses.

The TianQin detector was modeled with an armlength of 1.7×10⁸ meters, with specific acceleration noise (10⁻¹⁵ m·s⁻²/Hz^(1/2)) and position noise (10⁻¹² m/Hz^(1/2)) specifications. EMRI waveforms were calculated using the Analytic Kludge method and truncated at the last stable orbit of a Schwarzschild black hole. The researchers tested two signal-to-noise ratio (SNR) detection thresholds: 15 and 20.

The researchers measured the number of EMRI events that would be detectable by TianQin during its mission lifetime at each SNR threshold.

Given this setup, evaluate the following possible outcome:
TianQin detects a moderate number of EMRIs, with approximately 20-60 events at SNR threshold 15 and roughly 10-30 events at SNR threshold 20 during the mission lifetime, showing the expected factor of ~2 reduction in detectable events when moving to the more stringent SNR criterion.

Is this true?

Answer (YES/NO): NO